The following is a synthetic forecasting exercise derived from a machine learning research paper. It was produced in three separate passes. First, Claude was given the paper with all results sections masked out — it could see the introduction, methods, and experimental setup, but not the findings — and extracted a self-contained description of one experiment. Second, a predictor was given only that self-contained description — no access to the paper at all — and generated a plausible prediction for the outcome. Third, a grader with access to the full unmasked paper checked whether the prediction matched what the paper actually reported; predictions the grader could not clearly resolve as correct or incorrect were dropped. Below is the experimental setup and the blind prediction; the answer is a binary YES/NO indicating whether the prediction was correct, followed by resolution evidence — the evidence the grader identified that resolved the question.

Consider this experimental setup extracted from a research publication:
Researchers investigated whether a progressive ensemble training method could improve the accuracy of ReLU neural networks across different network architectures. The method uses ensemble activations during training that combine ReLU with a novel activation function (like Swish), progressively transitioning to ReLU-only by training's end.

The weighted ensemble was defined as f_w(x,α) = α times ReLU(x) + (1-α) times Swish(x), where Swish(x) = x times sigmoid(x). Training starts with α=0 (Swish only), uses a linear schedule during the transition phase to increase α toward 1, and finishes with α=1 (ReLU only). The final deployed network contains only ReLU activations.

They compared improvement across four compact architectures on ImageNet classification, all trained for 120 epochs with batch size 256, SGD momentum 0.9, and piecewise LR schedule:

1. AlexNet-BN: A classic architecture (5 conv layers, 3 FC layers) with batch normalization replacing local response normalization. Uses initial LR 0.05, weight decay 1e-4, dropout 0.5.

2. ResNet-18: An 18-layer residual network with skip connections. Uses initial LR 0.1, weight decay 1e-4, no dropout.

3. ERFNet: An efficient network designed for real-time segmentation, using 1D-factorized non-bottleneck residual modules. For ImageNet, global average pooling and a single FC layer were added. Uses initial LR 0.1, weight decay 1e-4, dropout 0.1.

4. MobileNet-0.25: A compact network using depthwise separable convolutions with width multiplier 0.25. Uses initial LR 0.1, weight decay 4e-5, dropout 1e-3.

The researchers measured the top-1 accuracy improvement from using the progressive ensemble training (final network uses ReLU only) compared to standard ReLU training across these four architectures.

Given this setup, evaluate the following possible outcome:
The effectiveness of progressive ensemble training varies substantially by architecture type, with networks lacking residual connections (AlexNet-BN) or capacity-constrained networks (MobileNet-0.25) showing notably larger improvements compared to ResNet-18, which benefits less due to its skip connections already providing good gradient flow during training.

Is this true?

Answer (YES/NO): YES